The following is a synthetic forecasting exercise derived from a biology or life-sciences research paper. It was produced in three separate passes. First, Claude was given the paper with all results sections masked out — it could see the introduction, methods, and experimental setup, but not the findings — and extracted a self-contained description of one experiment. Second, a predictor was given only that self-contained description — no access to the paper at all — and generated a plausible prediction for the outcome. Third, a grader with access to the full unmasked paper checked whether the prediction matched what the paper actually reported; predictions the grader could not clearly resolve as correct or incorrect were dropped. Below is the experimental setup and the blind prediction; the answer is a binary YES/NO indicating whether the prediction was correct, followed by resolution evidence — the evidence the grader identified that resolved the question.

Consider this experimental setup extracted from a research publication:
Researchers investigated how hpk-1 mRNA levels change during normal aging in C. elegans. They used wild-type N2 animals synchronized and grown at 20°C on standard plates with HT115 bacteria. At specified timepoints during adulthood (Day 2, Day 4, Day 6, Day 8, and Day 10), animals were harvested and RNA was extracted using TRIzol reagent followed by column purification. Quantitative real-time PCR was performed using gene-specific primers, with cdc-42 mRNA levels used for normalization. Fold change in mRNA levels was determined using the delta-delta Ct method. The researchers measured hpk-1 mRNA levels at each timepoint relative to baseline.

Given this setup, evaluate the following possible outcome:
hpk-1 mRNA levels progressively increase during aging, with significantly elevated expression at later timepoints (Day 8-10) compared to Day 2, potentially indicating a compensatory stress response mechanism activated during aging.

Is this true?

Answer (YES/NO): YES